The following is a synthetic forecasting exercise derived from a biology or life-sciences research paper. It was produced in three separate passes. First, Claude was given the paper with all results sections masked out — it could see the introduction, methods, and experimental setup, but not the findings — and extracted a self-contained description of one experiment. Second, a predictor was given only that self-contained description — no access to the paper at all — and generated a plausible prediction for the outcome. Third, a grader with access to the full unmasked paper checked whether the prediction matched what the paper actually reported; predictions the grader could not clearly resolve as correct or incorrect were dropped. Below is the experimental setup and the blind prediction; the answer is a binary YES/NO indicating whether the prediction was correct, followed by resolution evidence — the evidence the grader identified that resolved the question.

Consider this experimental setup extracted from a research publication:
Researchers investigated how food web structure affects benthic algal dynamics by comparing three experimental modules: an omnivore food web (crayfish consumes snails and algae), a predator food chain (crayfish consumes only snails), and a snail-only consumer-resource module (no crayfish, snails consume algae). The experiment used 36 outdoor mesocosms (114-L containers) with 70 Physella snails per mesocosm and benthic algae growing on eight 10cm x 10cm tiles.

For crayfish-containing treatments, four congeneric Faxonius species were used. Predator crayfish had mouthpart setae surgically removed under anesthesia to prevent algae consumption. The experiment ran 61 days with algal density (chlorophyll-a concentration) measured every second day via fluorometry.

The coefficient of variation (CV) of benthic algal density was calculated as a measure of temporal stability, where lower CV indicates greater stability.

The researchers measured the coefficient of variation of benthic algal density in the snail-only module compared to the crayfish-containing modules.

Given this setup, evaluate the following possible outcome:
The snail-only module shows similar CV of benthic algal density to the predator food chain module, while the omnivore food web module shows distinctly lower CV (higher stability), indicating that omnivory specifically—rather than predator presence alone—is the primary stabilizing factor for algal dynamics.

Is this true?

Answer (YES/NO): YES